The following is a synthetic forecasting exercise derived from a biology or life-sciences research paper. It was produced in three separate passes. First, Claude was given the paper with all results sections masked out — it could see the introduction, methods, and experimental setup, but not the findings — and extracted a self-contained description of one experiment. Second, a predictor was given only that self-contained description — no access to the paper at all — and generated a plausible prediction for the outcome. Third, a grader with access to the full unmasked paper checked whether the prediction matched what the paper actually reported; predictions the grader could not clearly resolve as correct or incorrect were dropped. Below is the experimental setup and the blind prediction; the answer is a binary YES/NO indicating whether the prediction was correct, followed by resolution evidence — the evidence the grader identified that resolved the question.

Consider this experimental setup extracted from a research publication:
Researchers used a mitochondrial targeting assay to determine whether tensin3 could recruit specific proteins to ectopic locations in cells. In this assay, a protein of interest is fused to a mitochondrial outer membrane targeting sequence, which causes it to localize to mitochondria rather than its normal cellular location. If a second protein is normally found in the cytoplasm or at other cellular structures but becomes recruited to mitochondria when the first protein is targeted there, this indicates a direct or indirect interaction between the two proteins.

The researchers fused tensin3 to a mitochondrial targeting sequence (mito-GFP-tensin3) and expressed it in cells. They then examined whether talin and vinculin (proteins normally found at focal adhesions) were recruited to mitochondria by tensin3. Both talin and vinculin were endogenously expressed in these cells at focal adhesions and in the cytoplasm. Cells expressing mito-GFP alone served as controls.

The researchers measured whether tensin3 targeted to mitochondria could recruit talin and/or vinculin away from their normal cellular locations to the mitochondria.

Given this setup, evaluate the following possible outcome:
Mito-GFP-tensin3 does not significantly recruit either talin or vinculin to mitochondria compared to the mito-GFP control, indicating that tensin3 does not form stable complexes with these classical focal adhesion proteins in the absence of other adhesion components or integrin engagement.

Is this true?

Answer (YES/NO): NO